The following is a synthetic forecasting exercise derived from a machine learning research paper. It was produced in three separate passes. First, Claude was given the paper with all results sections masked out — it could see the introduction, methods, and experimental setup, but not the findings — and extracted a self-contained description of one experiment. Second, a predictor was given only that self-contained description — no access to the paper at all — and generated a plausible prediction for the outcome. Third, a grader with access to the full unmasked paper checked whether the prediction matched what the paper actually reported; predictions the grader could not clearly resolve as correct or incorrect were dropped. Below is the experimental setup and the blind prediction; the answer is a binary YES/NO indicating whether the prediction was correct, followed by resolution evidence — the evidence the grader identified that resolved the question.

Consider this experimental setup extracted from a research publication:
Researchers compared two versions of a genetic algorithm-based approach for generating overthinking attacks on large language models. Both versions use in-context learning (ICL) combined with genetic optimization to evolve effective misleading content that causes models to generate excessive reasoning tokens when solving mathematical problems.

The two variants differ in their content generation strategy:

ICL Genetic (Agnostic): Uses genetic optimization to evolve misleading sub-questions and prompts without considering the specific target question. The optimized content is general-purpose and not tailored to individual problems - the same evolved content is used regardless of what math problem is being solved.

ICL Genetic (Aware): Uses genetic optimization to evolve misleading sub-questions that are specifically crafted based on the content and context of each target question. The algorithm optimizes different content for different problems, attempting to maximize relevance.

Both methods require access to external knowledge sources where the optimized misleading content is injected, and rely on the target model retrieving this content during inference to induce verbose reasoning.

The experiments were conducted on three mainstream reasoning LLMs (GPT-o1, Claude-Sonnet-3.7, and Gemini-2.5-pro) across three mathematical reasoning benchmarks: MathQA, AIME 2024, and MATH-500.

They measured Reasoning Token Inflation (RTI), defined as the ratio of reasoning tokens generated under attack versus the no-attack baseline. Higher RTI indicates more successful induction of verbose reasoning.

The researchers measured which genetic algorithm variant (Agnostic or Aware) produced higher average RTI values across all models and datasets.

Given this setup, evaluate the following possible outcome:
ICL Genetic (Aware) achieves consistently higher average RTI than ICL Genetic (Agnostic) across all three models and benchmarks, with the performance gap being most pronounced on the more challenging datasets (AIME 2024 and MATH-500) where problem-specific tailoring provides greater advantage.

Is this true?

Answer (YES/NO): NO